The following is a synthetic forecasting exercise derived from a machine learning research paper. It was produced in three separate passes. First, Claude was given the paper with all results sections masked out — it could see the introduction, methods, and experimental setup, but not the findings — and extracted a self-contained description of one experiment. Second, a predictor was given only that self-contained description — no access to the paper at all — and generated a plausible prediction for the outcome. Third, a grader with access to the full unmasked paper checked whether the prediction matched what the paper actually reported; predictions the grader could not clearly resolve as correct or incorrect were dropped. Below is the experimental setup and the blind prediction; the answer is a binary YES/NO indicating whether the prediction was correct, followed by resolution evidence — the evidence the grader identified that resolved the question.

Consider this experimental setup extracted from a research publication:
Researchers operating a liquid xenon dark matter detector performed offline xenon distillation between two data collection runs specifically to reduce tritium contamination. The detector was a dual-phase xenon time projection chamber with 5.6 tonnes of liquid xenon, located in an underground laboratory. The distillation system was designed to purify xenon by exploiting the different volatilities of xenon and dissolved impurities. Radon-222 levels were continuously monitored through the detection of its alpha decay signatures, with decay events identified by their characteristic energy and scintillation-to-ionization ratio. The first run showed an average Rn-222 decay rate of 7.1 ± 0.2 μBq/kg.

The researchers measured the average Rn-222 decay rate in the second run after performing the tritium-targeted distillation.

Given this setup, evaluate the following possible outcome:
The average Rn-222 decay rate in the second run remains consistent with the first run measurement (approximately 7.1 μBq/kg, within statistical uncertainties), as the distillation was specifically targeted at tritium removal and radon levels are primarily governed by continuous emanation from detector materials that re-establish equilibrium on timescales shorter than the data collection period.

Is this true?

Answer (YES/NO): NO